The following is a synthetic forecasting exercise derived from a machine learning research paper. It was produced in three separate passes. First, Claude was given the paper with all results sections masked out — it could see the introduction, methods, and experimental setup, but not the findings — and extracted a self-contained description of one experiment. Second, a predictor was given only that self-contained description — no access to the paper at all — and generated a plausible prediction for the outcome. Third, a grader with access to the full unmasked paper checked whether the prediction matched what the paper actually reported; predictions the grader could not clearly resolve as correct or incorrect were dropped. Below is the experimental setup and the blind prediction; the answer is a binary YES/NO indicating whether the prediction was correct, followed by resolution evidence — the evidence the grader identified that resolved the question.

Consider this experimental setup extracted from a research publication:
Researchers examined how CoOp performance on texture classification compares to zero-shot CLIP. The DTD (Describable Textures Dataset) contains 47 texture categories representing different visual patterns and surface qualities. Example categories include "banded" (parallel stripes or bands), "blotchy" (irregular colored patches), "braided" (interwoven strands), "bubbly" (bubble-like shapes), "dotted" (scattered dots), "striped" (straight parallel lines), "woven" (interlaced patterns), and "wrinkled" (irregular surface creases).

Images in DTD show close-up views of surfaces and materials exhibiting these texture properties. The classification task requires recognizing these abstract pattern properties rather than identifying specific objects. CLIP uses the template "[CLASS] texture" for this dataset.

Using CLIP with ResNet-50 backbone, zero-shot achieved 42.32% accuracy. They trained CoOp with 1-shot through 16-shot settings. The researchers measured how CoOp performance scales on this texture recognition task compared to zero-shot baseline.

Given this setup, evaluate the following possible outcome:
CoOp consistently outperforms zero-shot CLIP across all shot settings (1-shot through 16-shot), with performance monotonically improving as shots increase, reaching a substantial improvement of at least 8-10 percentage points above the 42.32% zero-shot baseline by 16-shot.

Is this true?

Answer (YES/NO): YES